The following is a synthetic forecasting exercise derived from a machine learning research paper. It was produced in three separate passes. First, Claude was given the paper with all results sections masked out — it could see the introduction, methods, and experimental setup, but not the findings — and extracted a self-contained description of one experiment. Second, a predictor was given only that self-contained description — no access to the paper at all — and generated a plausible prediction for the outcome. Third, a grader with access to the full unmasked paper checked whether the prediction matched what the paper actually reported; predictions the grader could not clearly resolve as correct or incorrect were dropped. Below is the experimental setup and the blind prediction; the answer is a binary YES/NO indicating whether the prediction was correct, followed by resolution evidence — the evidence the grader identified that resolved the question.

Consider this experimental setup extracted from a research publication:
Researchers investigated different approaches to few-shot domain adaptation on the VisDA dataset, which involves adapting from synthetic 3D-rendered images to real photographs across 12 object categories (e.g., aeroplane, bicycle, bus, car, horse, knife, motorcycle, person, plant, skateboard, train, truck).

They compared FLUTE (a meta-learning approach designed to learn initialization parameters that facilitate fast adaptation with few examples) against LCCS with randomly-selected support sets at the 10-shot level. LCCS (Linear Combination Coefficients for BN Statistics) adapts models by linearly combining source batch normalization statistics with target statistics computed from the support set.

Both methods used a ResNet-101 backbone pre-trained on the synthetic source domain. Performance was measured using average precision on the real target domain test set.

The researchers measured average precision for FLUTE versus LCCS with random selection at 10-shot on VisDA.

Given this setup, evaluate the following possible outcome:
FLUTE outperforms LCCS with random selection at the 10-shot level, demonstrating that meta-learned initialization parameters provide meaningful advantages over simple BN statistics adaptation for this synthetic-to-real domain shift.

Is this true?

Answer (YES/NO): NO